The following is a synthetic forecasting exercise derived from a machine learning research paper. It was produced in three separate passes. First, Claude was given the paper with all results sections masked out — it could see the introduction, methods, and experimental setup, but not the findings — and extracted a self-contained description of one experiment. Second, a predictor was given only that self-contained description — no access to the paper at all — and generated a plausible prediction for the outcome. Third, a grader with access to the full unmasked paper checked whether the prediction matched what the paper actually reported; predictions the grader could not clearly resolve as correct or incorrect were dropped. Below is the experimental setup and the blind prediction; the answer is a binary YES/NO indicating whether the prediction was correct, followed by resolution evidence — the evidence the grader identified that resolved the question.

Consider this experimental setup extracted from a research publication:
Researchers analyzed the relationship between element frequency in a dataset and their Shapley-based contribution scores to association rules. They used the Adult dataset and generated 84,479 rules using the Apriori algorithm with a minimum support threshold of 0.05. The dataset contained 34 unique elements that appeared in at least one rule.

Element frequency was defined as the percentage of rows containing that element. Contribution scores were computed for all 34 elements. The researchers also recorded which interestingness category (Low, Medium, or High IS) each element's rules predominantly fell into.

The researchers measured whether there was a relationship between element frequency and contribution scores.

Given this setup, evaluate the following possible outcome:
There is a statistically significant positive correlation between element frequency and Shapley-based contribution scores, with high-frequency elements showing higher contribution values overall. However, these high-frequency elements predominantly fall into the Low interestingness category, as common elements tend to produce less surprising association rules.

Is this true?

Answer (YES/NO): NO